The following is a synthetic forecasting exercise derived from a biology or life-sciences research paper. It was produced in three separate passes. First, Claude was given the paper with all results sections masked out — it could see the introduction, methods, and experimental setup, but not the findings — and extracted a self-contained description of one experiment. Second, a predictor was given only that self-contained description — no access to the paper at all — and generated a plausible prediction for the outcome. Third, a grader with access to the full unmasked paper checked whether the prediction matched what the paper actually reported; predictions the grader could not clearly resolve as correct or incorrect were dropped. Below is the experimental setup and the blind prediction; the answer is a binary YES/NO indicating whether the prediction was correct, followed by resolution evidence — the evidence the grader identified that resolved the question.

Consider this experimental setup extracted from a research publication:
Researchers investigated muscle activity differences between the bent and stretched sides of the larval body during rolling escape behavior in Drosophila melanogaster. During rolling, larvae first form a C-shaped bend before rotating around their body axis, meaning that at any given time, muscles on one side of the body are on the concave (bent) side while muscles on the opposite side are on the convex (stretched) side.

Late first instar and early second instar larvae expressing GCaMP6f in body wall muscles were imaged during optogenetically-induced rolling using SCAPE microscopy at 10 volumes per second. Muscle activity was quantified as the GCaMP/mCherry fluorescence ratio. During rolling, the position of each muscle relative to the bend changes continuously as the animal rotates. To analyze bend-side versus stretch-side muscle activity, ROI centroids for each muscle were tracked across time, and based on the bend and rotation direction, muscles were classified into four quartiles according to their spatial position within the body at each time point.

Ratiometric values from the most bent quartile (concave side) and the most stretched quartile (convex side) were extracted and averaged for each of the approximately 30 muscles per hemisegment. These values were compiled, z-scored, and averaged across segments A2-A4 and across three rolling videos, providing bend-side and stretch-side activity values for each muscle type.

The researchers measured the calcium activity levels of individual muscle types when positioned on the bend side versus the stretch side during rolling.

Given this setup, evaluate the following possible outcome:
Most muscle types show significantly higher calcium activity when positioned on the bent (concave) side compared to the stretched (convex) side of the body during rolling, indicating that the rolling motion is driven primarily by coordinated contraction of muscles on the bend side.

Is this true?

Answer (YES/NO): YES